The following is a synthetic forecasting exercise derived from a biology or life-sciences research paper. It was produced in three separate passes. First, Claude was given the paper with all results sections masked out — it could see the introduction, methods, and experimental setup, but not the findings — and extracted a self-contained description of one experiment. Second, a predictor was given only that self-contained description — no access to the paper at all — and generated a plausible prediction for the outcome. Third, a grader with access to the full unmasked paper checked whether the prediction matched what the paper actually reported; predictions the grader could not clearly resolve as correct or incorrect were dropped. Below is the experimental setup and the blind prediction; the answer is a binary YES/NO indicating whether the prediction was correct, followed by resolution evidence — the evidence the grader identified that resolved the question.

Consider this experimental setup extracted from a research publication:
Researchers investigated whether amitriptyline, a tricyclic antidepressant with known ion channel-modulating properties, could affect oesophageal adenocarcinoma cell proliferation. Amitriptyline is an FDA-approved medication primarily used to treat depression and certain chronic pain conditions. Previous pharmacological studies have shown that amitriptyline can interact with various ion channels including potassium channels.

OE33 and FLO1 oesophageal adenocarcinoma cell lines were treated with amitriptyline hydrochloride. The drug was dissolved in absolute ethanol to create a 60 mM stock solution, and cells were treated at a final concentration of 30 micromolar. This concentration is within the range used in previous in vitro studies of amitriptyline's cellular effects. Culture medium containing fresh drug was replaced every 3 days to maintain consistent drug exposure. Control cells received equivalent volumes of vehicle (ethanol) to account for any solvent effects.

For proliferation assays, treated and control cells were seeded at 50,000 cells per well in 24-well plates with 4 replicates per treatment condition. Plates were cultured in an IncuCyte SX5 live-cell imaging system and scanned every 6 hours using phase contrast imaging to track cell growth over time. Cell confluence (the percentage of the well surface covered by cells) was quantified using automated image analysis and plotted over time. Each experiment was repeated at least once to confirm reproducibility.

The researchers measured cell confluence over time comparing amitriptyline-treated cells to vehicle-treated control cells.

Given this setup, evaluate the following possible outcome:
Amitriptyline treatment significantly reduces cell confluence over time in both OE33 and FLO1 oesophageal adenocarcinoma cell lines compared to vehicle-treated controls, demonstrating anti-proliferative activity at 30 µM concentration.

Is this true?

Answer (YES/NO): YES